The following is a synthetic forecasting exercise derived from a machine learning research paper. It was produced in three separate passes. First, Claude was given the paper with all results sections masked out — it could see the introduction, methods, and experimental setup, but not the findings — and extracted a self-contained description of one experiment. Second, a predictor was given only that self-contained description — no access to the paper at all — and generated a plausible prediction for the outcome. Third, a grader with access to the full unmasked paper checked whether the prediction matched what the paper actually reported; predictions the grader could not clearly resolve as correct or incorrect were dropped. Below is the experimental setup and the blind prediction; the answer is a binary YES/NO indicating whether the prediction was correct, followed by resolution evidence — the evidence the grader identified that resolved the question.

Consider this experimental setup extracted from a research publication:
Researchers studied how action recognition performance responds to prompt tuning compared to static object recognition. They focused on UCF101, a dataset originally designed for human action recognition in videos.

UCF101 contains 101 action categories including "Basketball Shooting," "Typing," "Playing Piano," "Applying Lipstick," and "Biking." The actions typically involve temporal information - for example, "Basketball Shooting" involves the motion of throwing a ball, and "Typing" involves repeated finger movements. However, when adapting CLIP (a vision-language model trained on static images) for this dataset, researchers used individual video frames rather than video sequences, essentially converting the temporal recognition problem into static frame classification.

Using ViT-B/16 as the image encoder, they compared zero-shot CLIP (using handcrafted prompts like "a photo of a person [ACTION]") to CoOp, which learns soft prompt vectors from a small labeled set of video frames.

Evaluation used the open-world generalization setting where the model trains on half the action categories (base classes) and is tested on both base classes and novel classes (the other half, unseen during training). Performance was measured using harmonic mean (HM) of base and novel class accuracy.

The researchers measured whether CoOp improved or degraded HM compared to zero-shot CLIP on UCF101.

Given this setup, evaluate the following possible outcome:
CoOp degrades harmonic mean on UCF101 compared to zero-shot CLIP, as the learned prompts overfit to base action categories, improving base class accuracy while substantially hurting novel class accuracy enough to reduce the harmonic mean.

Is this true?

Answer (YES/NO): YES